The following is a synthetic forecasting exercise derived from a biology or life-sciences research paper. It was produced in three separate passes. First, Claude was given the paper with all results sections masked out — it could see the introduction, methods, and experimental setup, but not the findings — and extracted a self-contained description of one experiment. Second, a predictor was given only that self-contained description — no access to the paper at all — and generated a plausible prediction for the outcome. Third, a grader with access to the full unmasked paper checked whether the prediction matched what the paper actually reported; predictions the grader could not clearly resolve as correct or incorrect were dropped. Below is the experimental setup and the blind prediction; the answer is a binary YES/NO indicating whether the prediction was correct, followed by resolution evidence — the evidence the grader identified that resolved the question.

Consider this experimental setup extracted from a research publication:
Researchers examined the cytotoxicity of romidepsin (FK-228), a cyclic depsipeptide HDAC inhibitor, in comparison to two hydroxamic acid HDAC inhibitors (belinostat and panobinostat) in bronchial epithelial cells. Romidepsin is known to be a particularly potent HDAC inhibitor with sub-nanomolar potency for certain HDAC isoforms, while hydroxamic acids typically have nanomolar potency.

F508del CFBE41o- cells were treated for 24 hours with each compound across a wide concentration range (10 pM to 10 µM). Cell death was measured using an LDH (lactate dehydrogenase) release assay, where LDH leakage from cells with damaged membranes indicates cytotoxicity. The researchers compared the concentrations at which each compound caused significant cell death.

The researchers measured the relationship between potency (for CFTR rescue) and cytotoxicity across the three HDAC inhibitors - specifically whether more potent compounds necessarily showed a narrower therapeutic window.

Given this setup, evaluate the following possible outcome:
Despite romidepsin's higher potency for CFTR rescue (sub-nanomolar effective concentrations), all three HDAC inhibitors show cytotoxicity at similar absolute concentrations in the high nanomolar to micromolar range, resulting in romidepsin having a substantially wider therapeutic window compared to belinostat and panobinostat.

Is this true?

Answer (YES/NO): NO